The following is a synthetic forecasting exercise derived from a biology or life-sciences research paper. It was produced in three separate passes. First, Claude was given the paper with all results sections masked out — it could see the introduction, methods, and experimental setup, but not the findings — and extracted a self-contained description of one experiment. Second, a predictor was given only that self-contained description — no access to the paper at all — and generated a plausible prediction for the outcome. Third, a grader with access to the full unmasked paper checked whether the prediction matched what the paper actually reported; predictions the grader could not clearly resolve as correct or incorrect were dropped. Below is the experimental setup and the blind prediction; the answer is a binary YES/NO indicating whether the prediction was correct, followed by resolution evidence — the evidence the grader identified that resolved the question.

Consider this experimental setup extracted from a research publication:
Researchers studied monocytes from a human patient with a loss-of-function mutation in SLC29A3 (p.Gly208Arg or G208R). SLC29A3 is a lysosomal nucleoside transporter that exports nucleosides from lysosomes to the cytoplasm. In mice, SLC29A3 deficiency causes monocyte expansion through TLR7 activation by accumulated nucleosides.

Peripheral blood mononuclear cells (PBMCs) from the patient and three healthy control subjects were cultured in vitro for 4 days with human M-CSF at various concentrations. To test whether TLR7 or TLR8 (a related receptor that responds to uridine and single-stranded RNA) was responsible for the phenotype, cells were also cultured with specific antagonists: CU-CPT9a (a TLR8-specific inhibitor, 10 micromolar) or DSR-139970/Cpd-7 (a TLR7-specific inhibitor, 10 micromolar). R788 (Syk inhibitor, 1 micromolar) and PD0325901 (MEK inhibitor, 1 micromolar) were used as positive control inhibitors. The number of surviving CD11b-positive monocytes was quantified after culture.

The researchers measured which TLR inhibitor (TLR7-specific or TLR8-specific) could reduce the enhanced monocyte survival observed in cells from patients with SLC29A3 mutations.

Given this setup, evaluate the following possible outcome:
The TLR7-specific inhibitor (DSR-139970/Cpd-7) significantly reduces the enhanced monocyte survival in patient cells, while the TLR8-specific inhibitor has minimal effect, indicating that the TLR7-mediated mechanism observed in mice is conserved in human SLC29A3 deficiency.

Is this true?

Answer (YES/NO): NO